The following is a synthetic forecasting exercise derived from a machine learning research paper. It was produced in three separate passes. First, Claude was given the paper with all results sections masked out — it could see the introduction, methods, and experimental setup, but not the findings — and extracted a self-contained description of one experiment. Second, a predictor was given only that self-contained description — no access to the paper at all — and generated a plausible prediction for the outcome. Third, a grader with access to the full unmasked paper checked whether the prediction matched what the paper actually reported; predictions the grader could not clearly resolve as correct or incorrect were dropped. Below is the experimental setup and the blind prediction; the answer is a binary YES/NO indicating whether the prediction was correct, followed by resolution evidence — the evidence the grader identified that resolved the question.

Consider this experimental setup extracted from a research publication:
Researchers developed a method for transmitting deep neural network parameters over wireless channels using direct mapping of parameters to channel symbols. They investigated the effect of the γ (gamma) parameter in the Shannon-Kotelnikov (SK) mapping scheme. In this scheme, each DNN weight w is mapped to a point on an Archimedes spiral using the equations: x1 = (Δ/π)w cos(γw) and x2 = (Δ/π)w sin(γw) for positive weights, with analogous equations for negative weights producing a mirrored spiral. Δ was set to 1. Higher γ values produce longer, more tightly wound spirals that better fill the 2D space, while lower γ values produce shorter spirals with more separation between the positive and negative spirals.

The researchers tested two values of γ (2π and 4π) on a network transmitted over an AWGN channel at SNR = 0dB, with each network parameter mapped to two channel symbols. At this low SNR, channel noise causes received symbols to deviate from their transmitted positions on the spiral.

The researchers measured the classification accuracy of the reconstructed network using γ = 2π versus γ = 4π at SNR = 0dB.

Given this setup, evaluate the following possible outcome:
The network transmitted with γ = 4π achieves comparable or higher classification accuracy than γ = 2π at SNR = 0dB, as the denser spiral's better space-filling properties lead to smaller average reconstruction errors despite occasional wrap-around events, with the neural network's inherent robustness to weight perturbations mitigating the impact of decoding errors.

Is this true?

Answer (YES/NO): NO